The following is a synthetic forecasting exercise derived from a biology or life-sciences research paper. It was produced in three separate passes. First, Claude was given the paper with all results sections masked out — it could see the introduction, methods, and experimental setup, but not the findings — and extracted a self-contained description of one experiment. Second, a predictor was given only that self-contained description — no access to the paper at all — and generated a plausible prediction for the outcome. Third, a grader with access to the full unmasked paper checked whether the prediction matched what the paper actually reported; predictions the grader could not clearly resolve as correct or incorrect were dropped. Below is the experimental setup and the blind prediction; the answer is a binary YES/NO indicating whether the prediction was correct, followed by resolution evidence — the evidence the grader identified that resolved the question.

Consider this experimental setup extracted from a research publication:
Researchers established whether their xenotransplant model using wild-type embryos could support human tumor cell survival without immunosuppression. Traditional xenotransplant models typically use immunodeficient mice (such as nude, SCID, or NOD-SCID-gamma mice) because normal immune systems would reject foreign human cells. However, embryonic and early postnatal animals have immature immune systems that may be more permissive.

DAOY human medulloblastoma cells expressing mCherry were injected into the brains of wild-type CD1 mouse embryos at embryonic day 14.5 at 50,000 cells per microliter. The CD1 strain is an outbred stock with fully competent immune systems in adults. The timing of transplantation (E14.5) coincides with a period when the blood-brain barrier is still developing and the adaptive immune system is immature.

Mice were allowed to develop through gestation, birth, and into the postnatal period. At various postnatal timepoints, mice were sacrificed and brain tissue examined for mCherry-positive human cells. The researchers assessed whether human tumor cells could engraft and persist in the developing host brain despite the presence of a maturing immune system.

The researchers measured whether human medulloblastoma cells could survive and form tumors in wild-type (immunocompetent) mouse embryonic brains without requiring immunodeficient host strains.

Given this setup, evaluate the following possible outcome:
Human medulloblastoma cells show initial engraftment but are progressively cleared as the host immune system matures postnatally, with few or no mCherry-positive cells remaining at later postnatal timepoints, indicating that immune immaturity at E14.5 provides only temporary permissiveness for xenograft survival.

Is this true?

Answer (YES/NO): NO